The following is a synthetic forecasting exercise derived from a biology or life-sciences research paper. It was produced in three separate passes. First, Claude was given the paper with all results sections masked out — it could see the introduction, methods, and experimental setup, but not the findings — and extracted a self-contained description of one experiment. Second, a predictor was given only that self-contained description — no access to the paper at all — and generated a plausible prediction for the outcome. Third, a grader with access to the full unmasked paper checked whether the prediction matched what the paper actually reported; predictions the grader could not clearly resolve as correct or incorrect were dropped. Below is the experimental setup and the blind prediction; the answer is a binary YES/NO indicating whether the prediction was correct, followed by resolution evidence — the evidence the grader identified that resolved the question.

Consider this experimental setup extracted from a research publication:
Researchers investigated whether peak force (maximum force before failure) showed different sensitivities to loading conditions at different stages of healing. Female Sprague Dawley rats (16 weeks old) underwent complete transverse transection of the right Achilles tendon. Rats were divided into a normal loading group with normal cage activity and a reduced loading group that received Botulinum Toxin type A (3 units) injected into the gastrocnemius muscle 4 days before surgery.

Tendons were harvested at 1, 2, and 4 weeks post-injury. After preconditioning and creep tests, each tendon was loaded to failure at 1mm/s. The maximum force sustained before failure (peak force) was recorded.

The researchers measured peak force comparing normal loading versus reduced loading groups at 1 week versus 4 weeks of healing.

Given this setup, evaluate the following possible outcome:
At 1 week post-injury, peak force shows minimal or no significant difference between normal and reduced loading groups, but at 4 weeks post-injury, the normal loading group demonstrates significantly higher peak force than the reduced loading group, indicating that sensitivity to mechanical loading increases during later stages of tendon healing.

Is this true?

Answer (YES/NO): NO